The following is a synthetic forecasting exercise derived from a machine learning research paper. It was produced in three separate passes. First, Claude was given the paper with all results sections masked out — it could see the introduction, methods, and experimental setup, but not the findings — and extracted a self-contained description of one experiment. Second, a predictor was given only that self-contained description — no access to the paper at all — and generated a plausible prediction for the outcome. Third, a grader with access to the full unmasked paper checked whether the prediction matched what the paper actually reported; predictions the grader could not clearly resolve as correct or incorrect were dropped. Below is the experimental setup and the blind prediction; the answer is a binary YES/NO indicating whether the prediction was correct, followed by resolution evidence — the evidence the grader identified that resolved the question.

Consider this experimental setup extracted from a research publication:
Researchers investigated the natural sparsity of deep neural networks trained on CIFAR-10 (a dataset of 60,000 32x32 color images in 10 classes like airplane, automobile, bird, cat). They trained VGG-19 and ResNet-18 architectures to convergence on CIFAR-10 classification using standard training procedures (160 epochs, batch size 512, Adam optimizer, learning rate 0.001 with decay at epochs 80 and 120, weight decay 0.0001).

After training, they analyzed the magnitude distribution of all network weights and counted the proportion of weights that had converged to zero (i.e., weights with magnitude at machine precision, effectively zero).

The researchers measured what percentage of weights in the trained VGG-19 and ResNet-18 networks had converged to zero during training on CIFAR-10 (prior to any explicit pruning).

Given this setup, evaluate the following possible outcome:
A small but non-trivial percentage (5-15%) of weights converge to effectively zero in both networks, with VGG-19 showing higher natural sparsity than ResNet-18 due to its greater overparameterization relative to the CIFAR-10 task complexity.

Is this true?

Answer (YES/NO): NO